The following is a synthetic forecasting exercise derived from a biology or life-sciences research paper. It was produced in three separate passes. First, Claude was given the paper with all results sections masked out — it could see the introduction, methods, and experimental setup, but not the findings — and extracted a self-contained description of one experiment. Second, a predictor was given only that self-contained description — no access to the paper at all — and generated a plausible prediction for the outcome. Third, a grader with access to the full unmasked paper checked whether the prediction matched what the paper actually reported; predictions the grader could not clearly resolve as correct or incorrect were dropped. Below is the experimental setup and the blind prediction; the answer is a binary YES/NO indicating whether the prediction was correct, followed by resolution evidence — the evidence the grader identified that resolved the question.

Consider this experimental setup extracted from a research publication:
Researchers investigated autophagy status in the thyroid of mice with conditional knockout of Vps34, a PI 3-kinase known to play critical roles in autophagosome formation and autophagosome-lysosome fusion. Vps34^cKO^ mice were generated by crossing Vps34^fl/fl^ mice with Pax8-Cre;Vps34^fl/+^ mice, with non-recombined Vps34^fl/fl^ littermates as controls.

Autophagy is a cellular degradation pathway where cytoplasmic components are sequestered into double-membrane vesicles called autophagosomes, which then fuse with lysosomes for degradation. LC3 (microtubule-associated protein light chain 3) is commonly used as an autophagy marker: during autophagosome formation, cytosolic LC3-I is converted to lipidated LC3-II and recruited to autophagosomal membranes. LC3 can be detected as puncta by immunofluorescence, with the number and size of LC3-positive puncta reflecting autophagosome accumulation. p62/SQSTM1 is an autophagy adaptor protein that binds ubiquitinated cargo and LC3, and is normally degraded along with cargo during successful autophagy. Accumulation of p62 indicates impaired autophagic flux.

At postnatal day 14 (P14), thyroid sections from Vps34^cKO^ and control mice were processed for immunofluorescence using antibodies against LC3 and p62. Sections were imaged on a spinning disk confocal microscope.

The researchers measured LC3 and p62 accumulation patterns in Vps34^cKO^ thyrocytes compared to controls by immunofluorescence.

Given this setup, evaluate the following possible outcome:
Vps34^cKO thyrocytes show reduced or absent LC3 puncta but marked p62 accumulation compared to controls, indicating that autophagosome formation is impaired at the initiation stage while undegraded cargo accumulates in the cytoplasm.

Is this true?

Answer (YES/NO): NO